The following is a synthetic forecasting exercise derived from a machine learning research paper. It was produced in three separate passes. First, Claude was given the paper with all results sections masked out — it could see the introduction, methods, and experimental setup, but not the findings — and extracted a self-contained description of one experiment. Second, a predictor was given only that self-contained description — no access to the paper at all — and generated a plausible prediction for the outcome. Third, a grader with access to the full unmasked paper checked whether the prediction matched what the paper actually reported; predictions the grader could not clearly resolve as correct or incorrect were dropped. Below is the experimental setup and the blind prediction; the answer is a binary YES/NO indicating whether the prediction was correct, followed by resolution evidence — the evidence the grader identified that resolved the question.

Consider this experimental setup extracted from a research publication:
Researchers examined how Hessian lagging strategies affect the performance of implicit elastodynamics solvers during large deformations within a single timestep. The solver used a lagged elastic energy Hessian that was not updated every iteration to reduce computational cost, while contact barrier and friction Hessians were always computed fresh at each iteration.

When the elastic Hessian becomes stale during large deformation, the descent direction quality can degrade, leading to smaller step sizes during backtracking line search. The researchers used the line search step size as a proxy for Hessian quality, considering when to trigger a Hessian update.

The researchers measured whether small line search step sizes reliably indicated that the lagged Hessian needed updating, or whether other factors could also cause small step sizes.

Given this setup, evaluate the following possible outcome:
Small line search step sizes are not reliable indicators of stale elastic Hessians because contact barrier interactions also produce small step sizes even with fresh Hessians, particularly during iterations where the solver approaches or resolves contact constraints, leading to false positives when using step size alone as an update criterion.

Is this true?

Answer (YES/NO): YES